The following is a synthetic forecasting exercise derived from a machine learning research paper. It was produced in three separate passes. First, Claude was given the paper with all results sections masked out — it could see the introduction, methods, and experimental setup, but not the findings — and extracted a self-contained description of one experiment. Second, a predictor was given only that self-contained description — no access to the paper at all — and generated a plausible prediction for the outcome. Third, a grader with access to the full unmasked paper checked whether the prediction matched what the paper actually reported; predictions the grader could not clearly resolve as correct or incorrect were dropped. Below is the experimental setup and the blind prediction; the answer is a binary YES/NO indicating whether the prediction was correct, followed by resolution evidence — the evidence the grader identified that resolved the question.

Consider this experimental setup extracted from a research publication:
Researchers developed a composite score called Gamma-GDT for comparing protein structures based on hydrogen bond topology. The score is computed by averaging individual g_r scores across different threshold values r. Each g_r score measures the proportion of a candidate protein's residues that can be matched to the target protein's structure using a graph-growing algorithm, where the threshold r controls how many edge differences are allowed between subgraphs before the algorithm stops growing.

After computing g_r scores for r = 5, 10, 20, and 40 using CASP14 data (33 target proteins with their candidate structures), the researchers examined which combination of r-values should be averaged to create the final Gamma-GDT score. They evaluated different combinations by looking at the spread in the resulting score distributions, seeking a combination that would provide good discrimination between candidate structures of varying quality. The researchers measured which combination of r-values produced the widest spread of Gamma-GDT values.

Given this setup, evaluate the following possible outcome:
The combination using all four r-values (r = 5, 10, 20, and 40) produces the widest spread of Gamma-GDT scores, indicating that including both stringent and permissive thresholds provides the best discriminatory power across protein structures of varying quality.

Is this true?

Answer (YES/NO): NO